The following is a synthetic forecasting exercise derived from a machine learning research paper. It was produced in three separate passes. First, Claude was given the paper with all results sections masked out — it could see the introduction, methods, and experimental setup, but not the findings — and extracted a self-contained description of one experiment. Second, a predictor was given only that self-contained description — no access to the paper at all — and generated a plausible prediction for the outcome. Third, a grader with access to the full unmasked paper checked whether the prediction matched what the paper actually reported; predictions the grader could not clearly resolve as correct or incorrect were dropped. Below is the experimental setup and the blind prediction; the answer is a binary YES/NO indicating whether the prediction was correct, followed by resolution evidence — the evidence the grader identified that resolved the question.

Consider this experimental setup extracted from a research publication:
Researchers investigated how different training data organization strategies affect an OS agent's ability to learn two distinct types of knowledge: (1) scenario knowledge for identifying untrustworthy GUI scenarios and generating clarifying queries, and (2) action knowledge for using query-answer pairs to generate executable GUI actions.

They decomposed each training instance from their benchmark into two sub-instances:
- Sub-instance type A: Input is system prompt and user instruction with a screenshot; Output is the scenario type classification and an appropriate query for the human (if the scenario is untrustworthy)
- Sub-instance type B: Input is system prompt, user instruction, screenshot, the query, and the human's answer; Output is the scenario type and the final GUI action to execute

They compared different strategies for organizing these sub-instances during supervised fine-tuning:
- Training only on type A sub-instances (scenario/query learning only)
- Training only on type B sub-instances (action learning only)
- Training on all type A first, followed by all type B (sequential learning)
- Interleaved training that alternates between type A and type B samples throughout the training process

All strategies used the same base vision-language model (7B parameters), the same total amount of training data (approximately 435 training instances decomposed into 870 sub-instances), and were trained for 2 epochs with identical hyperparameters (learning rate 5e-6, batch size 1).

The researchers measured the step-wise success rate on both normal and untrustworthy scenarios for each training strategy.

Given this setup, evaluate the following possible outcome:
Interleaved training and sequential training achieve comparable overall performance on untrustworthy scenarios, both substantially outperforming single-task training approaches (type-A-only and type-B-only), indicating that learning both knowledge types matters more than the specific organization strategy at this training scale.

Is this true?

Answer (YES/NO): NO